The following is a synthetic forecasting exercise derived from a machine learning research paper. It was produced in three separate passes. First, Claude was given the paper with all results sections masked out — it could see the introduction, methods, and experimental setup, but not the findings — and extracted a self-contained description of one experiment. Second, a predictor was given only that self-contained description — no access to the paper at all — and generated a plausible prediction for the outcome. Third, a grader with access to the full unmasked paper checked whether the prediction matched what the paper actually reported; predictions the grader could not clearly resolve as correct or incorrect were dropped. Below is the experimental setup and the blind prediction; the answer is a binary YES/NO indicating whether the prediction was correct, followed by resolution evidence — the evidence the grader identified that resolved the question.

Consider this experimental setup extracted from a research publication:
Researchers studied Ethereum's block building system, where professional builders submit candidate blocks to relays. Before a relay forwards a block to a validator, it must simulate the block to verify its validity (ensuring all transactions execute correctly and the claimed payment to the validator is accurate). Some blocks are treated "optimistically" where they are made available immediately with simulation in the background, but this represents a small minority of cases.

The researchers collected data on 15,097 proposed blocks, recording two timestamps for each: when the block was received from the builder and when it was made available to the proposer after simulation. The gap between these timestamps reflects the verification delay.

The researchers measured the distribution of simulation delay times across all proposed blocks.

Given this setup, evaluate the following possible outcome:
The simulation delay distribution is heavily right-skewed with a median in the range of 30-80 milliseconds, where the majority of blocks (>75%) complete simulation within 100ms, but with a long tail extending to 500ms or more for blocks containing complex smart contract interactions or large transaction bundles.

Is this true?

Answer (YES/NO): NO